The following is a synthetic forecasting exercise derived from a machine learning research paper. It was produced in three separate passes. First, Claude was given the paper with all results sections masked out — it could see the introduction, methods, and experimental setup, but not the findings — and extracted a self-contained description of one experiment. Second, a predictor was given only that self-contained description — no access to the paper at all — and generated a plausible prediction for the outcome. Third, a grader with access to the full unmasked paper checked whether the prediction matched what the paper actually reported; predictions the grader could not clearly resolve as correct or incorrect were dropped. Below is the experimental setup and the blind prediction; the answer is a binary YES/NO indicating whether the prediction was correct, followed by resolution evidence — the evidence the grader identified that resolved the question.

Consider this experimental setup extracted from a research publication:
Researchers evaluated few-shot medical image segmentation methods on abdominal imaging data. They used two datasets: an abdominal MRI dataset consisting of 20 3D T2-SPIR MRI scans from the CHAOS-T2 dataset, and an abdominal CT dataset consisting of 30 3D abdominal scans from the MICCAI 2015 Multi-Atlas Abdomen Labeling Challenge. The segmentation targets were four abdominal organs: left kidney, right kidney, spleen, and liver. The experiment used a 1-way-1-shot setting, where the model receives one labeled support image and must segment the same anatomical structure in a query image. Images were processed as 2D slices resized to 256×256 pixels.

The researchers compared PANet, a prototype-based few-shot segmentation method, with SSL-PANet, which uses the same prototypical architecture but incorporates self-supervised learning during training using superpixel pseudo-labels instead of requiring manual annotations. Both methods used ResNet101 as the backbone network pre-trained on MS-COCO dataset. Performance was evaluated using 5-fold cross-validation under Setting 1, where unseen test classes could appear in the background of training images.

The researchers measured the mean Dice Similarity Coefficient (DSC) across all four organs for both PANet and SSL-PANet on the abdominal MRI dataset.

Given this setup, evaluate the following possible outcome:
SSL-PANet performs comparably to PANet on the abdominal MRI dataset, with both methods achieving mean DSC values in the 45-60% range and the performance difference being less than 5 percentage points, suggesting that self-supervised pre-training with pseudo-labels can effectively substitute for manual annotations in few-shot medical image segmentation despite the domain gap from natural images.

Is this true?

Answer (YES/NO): NO